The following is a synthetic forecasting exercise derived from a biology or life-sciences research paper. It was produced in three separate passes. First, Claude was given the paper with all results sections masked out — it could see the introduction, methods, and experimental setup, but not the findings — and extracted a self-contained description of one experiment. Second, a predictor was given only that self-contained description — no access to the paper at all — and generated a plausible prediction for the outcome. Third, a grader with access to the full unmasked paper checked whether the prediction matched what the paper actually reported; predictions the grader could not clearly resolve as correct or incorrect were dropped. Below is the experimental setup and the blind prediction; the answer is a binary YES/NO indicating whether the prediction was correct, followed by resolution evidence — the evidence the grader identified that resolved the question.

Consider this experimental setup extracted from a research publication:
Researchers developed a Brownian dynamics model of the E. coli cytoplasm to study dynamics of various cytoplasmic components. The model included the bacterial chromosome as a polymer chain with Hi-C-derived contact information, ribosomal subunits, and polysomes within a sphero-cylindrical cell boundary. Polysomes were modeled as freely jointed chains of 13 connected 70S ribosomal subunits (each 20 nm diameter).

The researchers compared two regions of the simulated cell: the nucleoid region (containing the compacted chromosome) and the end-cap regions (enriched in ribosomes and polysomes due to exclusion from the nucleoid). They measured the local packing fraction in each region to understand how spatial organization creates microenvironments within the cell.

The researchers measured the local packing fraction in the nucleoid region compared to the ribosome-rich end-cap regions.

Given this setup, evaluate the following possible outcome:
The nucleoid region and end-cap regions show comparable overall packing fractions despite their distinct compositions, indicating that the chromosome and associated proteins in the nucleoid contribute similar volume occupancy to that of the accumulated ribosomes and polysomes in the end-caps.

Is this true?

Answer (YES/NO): NO